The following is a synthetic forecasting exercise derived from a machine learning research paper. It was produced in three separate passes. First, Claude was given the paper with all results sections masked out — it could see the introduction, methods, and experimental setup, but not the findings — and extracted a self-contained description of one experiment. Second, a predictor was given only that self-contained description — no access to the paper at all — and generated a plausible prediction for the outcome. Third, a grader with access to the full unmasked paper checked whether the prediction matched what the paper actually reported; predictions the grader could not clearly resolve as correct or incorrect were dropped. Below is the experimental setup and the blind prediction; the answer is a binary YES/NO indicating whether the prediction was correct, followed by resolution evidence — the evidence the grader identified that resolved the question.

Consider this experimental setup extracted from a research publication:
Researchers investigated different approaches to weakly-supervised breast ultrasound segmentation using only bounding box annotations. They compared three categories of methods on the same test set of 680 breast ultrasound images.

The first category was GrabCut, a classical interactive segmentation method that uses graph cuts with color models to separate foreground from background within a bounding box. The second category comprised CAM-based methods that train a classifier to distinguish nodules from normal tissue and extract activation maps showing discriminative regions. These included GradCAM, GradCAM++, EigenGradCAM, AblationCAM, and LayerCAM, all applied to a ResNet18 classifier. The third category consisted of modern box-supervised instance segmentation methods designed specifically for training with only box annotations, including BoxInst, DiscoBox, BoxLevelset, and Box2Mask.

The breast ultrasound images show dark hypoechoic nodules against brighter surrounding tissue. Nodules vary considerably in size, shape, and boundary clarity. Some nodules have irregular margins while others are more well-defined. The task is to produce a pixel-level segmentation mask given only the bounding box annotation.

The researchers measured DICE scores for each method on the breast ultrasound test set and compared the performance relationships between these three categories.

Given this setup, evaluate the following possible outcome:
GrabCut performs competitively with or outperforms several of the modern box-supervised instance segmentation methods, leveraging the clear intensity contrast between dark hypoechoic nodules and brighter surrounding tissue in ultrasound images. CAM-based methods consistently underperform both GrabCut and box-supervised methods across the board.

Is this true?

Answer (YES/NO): NO